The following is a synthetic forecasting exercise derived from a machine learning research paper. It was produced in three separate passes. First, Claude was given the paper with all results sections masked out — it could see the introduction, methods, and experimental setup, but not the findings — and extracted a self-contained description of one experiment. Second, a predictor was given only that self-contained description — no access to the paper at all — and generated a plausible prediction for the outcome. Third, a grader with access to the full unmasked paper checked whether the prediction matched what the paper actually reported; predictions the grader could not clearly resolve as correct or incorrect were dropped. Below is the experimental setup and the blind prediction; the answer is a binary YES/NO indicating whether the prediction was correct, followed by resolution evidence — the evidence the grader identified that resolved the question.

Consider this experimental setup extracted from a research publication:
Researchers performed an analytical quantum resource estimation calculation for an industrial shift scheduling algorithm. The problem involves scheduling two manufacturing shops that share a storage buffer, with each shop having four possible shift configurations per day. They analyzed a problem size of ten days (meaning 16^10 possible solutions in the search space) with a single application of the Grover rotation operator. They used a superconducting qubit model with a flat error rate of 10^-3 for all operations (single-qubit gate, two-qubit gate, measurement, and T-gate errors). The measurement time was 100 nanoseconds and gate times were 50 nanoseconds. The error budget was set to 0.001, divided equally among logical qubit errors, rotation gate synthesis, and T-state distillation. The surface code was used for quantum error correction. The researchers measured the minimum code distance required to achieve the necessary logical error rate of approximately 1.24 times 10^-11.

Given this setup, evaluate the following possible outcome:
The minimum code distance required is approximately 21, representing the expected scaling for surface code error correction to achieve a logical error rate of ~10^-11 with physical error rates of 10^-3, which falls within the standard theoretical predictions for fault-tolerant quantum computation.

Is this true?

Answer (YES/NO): NO